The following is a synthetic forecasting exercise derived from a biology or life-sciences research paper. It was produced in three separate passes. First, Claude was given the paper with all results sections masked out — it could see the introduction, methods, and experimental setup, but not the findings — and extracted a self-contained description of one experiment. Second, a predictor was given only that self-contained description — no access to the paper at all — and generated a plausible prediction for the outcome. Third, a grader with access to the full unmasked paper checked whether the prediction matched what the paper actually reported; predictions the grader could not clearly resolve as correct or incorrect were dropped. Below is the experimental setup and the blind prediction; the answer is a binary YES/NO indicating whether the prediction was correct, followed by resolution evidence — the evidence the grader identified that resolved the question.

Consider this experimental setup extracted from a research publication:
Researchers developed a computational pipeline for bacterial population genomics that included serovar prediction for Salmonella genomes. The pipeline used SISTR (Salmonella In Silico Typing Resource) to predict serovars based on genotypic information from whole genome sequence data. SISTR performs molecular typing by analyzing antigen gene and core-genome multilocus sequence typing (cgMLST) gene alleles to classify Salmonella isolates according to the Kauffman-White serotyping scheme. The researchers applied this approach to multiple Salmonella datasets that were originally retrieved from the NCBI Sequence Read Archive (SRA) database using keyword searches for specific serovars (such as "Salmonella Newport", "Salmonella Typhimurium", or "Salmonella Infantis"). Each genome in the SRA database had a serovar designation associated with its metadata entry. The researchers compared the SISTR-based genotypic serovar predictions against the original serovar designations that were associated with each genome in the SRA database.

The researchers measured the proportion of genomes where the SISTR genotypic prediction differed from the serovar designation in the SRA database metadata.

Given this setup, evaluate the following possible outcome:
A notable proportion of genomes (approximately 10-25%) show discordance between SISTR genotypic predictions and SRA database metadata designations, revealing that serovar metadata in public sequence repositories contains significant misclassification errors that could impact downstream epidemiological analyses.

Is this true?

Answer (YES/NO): NO